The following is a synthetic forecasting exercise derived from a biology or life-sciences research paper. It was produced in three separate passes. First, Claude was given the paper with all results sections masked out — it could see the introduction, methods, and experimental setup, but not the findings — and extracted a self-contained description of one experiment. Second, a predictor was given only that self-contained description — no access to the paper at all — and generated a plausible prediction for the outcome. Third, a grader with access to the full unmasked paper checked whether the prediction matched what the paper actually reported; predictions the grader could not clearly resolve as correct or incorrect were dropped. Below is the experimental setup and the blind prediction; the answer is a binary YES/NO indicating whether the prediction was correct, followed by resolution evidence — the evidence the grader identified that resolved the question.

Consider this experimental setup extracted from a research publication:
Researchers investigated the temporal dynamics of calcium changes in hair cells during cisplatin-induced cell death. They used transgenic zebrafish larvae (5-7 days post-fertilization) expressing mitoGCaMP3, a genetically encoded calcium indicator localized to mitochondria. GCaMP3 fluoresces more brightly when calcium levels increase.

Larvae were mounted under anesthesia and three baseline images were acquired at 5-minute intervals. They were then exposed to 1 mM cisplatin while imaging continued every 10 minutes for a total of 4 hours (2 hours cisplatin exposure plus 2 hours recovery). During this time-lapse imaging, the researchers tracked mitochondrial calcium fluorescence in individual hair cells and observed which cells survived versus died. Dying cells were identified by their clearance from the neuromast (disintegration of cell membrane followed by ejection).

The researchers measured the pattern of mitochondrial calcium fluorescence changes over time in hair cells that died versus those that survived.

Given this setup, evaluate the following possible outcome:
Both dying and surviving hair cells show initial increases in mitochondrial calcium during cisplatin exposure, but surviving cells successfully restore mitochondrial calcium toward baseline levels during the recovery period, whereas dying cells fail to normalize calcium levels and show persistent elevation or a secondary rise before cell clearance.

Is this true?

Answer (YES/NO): NO